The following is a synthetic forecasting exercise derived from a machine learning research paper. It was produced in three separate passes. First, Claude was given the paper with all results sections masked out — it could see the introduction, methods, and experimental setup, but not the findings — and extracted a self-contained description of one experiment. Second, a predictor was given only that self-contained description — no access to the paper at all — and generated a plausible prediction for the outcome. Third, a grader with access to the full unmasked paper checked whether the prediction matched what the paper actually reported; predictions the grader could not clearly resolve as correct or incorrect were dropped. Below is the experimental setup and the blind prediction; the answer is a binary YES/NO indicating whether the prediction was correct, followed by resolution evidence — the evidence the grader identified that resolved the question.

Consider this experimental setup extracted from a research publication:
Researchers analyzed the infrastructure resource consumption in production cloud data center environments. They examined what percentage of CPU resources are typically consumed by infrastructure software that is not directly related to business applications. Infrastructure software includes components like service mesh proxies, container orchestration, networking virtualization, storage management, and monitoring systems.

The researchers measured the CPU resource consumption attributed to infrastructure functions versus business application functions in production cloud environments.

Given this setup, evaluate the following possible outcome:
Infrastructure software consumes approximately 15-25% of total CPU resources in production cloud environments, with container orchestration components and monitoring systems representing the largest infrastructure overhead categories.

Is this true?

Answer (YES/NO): NO